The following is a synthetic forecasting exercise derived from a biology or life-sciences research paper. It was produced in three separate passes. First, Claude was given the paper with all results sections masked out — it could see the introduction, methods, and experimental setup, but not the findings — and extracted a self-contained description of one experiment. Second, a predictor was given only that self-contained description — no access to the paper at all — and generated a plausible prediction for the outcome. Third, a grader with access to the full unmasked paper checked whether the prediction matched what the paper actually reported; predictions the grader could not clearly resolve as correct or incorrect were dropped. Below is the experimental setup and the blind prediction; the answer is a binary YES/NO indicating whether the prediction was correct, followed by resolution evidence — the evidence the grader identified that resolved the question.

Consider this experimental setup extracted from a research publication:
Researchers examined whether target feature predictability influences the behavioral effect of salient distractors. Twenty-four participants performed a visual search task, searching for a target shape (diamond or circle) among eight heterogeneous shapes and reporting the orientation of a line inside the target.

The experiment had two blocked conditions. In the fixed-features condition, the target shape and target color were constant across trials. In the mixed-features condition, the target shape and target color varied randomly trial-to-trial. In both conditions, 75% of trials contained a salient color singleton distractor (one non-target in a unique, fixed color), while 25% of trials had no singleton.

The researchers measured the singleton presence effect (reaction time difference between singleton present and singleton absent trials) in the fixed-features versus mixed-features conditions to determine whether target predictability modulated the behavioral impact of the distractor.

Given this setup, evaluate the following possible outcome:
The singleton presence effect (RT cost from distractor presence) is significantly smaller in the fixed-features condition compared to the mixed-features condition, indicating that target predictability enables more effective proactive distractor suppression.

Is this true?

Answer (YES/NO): NO